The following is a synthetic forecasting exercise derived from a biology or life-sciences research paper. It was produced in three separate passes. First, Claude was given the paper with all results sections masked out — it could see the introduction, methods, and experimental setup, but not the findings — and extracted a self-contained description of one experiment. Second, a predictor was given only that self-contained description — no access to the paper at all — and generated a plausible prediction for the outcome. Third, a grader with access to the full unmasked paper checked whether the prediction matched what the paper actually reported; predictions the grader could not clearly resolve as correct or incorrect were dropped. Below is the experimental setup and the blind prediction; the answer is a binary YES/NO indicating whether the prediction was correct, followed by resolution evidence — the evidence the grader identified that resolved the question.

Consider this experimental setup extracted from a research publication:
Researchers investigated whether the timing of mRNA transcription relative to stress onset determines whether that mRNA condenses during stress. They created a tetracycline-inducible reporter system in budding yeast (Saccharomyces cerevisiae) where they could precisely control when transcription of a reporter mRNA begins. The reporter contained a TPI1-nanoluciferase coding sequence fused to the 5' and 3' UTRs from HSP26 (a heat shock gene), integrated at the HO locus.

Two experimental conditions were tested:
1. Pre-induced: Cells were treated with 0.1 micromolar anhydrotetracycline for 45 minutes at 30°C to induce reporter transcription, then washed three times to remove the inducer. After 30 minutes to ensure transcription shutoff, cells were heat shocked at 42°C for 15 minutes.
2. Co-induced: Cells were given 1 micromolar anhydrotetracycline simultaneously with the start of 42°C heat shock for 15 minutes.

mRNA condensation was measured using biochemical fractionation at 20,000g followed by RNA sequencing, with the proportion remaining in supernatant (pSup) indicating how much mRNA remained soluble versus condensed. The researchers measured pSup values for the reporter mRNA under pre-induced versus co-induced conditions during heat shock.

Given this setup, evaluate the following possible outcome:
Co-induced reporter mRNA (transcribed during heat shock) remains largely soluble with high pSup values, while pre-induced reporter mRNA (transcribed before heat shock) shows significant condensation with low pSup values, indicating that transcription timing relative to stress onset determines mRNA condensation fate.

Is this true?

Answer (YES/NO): YES